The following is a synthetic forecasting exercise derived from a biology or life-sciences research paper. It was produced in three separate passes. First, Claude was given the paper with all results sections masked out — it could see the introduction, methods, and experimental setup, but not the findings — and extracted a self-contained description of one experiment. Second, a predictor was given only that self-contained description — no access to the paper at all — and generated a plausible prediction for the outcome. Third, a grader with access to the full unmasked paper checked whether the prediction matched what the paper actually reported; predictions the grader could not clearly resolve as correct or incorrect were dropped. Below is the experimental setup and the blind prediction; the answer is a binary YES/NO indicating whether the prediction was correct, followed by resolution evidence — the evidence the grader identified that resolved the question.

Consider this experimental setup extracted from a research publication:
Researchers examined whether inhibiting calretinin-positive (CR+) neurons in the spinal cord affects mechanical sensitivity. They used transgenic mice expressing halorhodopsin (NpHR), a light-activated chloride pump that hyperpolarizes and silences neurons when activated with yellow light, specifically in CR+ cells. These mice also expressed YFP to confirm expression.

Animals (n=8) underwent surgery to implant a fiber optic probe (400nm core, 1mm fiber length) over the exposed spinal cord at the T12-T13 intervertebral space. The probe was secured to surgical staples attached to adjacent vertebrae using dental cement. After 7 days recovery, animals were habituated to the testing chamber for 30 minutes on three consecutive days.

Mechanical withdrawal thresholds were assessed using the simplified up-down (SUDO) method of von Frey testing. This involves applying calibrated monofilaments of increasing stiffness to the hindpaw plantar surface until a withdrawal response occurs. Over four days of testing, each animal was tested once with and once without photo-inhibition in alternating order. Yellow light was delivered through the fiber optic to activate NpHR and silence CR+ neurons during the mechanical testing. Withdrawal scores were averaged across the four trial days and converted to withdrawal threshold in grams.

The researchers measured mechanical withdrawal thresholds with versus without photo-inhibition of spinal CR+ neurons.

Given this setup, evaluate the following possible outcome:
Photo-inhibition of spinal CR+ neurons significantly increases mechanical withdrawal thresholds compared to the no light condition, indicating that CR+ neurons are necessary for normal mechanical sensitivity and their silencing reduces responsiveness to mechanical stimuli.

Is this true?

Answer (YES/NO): YES